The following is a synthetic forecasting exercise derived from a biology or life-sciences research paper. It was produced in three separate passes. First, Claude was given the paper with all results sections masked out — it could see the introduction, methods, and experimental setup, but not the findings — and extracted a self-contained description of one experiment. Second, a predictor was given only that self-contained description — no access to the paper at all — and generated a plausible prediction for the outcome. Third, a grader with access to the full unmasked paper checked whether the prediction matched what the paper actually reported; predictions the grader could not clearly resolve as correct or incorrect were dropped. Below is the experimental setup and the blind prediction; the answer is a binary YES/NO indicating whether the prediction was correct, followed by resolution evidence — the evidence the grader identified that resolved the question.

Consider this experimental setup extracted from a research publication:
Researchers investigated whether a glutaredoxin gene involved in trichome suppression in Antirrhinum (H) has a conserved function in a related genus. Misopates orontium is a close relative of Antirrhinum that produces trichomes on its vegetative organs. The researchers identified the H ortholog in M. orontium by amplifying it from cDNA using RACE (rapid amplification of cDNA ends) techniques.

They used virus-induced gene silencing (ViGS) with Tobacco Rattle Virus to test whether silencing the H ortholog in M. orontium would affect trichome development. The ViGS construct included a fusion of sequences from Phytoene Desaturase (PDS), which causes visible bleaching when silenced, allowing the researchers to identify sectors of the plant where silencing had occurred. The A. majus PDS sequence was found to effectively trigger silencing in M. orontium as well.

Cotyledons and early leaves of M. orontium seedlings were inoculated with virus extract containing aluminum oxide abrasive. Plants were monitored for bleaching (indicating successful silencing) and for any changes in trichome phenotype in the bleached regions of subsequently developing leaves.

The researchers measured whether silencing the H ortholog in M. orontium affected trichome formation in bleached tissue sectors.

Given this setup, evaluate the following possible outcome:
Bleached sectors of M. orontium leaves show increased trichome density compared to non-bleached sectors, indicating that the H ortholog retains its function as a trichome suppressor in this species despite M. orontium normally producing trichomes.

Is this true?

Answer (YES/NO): YES